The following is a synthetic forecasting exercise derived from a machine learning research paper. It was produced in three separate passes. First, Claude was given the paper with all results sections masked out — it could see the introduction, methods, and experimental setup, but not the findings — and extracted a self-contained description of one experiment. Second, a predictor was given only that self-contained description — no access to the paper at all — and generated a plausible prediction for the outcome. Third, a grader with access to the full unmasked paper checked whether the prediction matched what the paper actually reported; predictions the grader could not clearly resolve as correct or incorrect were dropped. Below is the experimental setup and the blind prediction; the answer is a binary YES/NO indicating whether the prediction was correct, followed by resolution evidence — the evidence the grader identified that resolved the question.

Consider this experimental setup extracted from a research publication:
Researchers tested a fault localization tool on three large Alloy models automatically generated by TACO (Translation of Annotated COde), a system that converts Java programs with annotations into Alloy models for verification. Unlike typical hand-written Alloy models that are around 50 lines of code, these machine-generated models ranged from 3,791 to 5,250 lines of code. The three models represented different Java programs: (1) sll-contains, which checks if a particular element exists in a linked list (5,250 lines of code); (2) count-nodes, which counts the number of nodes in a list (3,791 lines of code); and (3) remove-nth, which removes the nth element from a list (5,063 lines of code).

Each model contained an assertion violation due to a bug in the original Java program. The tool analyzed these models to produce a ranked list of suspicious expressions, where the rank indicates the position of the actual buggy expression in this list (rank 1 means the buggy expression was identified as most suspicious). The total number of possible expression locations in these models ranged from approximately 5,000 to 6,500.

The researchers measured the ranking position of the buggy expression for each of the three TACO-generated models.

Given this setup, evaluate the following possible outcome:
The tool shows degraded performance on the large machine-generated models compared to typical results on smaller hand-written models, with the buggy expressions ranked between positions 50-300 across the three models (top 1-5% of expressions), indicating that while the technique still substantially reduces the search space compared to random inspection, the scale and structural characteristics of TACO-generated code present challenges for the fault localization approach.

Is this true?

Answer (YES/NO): NO